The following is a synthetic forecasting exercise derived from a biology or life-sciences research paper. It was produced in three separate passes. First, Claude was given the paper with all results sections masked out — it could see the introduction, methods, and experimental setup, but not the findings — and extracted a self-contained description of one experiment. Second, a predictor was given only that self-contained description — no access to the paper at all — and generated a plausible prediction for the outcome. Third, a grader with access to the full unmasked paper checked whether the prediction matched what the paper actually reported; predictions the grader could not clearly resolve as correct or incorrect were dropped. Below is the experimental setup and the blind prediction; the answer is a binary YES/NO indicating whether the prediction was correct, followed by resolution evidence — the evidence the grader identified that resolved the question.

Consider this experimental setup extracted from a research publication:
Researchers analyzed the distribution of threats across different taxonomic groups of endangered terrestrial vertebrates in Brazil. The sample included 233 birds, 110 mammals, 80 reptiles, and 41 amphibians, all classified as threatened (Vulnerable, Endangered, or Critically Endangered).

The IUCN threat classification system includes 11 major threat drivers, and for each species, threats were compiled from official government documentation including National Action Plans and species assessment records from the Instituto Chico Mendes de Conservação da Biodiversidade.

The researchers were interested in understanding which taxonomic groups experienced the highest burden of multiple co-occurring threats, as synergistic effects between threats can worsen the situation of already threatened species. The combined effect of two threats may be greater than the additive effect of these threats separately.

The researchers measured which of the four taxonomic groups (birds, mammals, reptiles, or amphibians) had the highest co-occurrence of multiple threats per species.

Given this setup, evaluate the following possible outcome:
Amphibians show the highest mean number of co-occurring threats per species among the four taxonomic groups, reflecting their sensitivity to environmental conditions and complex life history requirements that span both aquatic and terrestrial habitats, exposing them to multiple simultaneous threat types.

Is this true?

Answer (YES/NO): NO